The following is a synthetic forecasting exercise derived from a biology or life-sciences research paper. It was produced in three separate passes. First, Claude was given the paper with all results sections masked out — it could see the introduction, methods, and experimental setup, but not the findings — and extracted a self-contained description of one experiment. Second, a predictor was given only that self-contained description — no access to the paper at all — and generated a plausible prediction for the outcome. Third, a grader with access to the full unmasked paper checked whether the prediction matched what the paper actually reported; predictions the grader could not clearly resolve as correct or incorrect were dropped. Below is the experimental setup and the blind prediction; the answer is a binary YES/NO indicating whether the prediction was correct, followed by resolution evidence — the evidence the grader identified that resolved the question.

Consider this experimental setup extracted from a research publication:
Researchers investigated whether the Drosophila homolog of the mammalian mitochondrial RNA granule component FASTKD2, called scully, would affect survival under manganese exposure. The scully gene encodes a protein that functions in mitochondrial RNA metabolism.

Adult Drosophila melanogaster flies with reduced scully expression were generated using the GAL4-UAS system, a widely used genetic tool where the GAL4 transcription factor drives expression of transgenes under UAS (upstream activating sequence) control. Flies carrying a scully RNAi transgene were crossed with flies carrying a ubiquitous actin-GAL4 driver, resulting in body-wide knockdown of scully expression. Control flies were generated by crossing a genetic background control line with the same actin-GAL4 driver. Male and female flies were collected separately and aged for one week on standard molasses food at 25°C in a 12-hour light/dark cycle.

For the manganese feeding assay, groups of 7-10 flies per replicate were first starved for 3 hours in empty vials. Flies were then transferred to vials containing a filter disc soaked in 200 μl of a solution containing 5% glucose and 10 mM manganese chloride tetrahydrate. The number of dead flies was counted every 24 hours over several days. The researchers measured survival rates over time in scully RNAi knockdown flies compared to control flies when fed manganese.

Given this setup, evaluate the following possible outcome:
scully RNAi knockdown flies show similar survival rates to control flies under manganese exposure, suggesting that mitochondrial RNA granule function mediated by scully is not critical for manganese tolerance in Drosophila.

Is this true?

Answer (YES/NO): NO